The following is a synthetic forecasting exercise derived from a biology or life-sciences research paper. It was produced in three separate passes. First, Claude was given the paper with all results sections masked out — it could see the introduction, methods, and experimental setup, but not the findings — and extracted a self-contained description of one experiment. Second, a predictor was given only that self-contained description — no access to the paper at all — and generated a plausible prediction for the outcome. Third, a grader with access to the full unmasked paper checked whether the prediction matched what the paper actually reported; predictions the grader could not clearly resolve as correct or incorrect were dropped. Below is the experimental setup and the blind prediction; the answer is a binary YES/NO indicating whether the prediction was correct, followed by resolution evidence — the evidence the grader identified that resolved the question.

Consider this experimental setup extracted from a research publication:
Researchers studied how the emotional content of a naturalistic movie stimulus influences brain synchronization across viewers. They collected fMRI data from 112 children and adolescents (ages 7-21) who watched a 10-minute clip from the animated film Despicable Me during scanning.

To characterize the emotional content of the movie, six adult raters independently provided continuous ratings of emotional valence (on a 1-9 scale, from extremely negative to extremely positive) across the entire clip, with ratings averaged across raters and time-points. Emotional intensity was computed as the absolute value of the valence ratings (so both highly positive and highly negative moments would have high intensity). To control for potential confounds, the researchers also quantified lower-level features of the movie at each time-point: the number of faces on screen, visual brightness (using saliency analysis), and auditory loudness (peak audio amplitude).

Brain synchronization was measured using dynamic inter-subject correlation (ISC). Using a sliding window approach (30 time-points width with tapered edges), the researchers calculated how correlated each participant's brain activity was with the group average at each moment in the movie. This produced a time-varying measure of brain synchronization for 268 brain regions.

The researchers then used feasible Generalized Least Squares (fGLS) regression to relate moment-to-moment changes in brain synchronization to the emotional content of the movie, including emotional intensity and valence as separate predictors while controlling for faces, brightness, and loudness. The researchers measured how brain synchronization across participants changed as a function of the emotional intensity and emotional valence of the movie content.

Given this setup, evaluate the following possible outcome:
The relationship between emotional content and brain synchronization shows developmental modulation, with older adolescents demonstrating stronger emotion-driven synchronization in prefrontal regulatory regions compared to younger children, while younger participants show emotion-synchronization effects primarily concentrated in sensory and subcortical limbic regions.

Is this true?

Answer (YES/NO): NO